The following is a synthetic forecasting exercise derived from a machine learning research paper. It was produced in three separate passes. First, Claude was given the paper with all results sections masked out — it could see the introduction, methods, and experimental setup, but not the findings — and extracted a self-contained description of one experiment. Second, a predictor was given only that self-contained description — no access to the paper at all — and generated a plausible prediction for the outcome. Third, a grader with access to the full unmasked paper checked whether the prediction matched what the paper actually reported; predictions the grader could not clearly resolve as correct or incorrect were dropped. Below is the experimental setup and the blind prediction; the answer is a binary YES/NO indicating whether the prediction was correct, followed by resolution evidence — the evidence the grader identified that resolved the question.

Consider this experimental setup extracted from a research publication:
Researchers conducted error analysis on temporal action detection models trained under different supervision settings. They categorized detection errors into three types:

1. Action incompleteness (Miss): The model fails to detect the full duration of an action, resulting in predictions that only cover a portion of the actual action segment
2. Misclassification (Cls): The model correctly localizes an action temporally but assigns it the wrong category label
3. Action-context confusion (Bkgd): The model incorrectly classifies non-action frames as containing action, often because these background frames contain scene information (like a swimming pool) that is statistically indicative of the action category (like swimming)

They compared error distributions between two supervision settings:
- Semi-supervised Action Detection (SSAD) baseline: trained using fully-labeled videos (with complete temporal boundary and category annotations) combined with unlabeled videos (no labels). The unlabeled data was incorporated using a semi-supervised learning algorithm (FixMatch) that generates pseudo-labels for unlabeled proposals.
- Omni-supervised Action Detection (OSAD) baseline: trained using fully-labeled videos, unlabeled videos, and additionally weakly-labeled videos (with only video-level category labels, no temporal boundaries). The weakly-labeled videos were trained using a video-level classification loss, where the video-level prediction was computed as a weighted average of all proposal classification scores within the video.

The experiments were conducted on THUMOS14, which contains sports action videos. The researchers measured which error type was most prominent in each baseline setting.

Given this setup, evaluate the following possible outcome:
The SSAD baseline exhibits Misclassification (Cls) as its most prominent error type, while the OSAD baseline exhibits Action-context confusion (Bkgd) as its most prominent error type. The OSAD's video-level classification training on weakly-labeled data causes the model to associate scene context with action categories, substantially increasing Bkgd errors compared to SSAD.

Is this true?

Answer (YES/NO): NO